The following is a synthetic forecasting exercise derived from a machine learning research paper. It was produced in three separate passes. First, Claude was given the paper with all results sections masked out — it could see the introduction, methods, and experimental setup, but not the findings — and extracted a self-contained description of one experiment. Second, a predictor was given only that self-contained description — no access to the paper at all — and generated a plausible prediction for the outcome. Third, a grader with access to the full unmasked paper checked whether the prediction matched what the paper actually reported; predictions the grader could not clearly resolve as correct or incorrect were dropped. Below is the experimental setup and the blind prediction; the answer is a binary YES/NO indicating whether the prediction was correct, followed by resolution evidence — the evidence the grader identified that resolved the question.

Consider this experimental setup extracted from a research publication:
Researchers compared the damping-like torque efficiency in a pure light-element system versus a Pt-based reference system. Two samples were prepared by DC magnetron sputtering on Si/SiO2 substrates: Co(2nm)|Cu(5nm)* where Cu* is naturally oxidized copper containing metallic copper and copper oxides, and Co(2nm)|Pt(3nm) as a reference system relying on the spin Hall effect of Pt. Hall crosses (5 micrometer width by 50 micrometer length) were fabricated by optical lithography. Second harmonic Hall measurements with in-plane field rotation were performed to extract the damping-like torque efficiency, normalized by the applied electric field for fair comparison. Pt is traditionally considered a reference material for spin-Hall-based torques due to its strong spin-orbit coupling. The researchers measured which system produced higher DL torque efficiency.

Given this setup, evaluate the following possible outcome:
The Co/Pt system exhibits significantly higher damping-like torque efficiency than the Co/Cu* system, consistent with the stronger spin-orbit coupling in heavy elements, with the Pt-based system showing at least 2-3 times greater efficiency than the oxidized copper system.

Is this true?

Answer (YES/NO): NO